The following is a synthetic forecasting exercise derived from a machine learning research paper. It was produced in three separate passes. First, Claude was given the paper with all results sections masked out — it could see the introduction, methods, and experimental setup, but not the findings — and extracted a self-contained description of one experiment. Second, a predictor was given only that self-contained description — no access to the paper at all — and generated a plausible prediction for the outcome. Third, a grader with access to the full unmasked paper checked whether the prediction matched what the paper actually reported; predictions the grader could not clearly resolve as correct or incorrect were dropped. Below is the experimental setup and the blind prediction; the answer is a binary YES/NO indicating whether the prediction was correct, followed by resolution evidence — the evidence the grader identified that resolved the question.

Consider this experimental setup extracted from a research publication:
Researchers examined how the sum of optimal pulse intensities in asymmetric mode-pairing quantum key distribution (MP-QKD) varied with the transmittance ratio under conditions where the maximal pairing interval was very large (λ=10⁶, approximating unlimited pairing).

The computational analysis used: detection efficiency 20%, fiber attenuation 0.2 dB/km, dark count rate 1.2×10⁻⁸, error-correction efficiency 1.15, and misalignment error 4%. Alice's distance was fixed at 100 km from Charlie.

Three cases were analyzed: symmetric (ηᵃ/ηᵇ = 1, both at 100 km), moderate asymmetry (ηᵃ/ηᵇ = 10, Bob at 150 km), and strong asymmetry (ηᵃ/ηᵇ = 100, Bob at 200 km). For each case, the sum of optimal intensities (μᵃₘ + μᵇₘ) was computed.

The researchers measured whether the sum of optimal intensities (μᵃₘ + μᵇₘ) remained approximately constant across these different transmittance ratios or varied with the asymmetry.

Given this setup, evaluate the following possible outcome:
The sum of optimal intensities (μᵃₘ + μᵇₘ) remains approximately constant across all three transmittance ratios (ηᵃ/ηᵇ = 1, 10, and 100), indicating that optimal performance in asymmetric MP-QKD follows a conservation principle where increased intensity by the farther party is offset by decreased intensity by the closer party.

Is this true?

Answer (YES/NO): YES